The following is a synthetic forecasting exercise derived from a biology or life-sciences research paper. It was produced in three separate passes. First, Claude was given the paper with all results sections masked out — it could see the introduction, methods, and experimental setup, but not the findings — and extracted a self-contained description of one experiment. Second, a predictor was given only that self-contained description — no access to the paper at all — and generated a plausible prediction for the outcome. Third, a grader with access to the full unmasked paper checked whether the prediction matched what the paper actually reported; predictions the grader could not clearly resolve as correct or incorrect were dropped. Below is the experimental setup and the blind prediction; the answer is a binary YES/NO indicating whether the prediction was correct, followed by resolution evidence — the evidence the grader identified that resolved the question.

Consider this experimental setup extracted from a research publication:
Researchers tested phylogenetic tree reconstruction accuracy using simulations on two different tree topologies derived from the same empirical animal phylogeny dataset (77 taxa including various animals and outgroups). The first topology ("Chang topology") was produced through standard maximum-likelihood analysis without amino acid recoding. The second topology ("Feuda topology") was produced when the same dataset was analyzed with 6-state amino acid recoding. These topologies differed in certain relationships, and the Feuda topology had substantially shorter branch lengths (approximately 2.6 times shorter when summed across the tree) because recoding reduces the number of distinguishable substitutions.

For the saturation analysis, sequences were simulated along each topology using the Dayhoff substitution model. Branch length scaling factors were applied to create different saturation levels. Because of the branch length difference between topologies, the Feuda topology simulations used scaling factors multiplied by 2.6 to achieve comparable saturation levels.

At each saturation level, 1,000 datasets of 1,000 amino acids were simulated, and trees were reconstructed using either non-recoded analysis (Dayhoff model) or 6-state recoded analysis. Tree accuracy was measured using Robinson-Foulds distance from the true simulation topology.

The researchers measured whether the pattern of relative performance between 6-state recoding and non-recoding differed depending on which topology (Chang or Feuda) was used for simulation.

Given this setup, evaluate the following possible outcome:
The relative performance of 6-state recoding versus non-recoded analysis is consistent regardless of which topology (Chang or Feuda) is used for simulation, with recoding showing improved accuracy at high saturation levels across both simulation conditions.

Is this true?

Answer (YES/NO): NO